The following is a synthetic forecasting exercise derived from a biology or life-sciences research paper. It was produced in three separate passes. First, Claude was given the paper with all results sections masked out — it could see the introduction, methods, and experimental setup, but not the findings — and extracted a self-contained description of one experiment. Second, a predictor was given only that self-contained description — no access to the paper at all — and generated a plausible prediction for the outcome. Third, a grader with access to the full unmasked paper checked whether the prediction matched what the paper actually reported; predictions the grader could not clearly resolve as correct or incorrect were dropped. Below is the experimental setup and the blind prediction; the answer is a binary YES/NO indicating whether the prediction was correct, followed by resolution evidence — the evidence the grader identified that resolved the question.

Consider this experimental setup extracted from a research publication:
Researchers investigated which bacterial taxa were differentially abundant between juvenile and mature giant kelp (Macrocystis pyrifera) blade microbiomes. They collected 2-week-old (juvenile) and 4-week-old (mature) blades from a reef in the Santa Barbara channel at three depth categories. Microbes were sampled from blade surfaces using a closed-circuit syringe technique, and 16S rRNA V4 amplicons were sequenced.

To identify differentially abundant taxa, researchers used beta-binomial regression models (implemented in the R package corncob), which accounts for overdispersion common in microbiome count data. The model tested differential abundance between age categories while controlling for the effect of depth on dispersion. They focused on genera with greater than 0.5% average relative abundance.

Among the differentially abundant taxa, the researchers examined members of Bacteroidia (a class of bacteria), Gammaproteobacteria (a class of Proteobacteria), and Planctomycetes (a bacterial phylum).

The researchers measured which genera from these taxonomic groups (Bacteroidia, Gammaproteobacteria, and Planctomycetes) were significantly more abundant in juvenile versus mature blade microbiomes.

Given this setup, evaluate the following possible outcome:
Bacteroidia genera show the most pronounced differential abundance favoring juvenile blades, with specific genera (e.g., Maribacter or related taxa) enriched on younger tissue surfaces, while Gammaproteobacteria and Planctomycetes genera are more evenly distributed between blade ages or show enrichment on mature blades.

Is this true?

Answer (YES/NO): NO